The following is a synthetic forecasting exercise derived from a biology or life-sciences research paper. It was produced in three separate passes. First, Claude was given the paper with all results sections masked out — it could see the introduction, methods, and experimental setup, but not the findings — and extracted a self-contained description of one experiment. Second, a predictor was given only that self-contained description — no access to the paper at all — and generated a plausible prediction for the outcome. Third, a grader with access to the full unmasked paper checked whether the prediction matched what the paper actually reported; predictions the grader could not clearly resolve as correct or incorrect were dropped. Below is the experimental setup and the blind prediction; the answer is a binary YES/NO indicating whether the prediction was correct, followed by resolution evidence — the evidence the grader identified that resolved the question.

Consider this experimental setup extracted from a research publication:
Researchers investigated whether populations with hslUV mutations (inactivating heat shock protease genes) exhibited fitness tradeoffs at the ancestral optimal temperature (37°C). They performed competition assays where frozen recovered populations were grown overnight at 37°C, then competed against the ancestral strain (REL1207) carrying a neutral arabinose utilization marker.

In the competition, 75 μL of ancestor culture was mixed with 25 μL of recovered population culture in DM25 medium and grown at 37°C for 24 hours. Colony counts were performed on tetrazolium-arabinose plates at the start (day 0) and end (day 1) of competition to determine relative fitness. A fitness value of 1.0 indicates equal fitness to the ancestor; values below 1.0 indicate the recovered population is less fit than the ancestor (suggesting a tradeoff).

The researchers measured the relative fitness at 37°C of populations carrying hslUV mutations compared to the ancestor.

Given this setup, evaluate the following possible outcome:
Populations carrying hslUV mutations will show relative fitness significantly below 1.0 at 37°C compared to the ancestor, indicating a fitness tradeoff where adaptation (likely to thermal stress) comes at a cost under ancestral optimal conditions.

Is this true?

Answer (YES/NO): NO